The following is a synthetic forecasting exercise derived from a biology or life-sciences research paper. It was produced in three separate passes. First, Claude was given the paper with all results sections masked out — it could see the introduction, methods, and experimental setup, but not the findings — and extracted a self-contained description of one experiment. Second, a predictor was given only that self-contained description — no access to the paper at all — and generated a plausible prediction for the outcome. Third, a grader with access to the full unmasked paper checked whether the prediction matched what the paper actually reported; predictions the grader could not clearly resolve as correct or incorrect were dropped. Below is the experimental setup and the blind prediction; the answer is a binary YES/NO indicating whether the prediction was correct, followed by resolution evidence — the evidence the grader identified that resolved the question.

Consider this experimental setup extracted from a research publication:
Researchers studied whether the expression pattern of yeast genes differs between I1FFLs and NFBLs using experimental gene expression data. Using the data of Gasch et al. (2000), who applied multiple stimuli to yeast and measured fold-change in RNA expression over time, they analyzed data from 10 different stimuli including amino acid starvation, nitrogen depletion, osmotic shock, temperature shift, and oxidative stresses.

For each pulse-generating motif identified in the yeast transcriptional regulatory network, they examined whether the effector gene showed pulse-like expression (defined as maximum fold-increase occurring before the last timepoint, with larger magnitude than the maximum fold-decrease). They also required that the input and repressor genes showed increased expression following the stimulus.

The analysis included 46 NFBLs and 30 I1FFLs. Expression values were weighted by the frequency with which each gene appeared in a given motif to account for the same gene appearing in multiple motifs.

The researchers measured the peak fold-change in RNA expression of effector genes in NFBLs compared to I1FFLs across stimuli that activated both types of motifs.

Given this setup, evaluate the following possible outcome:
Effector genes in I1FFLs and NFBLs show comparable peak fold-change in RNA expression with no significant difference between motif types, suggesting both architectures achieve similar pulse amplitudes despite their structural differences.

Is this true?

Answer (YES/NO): NO